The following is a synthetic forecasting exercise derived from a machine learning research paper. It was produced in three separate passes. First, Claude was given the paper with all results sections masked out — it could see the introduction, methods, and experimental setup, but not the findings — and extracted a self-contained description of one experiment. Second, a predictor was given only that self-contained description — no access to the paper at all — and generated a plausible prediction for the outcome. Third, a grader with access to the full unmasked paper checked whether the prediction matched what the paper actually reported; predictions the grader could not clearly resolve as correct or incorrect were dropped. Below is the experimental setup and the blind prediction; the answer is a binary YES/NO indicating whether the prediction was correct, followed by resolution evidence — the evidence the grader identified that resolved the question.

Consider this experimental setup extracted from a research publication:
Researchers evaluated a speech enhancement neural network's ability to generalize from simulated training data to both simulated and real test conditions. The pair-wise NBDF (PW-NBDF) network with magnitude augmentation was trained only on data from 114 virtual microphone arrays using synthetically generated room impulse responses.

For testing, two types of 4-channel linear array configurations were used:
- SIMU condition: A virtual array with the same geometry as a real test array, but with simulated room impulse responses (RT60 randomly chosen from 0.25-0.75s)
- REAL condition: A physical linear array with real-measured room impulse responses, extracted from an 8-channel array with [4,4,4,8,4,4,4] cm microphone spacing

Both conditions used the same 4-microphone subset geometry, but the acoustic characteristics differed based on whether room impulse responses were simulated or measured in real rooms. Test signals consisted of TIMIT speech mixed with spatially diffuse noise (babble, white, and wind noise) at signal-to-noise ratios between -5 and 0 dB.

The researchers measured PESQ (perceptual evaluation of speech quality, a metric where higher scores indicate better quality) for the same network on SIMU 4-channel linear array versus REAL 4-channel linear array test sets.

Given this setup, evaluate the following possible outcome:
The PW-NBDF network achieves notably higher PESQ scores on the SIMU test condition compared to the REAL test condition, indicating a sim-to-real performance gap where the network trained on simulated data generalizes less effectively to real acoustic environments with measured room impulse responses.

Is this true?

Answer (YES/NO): NO